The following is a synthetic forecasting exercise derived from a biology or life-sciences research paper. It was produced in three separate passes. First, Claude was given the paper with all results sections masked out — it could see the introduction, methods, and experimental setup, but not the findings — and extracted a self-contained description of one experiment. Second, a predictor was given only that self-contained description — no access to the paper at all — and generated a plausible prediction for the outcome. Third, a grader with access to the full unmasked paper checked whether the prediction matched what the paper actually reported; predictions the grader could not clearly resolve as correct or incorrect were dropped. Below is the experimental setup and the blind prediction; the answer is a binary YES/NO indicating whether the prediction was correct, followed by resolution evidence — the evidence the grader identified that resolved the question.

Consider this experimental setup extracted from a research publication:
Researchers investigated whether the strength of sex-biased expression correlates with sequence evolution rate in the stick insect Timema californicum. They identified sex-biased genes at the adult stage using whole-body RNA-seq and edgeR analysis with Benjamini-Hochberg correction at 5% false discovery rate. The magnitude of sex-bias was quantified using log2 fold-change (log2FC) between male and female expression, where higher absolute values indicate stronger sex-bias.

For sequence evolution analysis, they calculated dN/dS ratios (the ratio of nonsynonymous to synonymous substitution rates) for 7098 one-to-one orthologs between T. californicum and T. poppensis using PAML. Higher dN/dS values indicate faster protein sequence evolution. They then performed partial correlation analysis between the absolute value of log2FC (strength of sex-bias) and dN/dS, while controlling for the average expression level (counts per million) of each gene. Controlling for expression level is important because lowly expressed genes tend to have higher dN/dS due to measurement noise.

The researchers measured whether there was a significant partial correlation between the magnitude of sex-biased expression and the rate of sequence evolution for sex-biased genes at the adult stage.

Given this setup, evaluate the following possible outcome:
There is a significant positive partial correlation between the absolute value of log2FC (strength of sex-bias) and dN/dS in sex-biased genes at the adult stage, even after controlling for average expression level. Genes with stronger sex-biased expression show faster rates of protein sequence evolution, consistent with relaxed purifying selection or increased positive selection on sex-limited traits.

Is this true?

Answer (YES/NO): YES